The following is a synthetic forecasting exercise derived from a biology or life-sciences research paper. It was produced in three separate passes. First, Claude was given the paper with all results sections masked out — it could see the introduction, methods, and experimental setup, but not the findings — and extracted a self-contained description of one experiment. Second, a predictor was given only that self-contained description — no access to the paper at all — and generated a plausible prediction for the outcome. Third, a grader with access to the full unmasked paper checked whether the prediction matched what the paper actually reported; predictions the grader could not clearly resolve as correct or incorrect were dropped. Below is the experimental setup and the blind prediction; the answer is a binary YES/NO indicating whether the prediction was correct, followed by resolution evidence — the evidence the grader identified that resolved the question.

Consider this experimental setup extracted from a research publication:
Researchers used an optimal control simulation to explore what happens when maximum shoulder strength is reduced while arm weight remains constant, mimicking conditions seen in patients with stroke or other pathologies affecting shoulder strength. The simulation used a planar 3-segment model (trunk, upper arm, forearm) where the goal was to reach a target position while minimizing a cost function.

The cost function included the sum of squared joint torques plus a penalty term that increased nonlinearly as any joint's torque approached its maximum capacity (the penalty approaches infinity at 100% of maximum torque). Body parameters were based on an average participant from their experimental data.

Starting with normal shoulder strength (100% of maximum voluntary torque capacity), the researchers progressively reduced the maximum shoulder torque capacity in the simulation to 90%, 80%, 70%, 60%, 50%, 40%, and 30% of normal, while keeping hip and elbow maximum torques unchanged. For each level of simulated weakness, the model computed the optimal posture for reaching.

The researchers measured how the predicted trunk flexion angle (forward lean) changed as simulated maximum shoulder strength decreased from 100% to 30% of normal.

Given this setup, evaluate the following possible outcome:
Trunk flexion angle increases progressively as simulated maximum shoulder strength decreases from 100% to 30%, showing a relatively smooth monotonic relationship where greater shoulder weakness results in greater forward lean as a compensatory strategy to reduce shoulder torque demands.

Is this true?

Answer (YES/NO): YES